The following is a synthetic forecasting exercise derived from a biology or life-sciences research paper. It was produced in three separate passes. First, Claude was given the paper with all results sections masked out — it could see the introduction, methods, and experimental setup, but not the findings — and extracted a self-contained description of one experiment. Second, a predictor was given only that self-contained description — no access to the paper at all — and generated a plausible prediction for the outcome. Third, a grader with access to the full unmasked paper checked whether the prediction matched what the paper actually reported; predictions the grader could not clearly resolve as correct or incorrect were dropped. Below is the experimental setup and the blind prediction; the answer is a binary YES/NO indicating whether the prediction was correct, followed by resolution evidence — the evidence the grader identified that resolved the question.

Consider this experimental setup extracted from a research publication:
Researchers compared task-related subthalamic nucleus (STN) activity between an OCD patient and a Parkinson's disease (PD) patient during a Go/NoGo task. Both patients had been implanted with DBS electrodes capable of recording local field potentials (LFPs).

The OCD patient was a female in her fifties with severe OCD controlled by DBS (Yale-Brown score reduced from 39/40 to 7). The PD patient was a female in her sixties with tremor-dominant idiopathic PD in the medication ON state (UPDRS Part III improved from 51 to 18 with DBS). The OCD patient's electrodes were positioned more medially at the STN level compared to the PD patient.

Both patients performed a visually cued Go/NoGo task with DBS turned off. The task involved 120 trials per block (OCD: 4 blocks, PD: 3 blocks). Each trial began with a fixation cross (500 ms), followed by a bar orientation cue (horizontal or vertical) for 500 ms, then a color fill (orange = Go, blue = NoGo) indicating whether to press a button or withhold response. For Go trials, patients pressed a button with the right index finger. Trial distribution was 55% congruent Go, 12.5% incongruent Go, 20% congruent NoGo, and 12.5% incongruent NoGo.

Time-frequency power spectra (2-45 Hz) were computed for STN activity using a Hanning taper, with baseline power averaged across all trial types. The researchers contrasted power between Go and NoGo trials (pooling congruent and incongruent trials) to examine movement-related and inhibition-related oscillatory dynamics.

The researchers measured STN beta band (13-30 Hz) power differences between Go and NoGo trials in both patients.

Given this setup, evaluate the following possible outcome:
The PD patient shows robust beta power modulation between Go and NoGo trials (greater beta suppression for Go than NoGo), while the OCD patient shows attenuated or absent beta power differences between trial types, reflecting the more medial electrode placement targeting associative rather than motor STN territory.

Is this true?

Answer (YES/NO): NO